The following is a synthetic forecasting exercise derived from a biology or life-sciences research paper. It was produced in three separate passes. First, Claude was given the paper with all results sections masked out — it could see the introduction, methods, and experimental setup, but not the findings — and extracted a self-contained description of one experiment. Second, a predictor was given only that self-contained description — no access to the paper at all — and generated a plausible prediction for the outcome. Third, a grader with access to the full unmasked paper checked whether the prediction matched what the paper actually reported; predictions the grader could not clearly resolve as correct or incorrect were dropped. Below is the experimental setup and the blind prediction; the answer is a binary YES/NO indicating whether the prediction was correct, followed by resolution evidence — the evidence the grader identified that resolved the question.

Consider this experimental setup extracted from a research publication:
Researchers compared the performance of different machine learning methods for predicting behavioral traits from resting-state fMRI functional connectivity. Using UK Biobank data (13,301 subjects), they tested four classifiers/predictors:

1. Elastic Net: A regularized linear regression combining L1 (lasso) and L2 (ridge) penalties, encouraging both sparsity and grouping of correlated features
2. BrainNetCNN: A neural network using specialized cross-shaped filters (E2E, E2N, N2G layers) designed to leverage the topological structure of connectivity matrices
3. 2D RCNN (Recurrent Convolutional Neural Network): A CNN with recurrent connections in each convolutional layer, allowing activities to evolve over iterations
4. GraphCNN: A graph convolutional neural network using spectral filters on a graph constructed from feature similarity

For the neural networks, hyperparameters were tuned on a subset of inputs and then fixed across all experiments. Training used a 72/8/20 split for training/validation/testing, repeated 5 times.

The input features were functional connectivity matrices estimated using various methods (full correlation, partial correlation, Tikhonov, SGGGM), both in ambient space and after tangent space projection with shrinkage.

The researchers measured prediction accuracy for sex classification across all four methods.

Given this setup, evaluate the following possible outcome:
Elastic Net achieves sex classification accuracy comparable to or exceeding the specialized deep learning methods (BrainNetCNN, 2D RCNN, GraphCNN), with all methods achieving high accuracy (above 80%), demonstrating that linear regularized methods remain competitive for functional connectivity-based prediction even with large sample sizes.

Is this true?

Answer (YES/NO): NO